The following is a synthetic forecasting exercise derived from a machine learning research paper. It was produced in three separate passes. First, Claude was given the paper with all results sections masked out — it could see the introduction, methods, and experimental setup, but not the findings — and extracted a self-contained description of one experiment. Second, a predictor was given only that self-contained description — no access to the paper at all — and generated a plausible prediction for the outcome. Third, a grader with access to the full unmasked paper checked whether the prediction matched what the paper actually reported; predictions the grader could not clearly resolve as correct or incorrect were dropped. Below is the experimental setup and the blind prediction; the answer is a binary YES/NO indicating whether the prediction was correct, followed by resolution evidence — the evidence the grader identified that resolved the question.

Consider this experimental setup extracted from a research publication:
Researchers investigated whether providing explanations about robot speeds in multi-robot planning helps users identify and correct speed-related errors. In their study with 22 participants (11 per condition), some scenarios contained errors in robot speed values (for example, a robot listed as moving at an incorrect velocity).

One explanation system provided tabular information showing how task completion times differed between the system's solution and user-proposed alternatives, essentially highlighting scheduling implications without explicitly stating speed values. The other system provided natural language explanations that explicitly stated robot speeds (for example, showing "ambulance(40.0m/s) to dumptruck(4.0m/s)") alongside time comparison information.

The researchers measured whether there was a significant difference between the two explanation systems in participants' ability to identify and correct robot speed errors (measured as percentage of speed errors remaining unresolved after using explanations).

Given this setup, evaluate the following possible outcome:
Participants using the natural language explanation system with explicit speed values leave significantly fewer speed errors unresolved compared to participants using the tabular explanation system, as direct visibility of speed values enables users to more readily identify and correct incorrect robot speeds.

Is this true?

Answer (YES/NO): NO